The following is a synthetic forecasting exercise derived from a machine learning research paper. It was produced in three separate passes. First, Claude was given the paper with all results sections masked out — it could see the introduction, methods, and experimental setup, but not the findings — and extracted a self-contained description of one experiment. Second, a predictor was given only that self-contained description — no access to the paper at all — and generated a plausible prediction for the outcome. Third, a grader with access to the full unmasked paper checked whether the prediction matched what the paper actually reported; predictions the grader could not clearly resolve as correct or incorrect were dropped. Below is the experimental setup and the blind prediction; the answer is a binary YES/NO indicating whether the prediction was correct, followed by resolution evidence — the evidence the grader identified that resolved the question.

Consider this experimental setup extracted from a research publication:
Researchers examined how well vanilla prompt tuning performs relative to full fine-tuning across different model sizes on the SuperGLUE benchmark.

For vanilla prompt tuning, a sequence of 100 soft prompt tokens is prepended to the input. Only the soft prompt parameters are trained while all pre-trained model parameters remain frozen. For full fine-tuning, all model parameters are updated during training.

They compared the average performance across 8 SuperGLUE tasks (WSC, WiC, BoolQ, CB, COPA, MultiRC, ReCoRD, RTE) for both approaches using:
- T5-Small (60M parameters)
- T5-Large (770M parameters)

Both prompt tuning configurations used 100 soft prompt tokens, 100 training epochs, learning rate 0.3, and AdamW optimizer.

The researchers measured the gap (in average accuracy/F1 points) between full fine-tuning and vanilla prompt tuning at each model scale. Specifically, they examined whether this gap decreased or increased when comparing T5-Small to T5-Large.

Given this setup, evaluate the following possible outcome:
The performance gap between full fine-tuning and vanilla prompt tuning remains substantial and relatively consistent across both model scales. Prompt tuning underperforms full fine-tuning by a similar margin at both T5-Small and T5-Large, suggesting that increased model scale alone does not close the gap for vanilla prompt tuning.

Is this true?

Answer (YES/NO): NO